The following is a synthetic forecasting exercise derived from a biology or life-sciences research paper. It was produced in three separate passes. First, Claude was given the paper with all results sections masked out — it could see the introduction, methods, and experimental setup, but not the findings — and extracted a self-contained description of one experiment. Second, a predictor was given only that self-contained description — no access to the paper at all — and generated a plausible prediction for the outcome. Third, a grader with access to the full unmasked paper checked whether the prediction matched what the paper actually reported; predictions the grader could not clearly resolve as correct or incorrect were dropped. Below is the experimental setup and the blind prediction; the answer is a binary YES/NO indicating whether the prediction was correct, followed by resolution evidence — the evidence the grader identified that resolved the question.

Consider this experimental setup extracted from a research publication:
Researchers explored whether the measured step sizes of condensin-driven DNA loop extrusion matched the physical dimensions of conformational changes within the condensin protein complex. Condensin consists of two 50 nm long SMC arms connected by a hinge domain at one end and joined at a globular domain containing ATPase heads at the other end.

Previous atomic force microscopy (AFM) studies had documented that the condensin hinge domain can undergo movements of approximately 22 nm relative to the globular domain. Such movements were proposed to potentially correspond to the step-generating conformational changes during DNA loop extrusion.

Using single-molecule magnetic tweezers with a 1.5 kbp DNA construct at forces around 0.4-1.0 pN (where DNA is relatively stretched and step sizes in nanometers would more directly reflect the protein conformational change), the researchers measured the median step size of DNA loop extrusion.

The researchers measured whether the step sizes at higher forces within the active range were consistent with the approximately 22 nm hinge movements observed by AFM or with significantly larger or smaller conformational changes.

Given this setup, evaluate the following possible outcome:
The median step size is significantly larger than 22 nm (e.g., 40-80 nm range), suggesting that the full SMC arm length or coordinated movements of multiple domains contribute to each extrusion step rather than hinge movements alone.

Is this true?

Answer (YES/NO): NO